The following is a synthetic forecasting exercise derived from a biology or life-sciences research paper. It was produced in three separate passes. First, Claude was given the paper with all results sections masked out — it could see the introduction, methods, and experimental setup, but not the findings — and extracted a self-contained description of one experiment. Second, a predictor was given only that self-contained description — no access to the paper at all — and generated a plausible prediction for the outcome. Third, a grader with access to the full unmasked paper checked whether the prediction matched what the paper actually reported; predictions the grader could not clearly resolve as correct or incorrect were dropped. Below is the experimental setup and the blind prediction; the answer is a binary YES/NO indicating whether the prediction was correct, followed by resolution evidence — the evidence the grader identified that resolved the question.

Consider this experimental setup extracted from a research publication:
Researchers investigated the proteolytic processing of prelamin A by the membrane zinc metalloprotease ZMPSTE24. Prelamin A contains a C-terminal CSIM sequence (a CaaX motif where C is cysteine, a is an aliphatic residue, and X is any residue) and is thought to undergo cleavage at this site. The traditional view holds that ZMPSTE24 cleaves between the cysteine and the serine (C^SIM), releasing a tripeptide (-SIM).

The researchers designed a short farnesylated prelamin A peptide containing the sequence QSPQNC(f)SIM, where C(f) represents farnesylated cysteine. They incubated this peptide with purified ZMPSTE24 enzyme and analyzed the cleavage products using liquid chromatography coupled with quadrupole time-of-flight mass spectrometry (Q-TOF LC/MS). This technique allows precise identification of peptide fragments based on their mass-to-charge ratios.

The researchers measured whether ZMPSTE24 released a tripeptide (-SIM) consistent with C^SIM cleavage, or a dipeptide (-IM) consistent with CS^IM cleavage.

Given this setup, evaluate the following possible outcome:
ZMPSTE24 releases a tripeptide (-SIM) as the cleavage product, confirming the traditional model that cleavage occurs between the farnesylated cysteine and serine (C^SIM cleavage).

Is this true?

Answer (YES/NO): NO